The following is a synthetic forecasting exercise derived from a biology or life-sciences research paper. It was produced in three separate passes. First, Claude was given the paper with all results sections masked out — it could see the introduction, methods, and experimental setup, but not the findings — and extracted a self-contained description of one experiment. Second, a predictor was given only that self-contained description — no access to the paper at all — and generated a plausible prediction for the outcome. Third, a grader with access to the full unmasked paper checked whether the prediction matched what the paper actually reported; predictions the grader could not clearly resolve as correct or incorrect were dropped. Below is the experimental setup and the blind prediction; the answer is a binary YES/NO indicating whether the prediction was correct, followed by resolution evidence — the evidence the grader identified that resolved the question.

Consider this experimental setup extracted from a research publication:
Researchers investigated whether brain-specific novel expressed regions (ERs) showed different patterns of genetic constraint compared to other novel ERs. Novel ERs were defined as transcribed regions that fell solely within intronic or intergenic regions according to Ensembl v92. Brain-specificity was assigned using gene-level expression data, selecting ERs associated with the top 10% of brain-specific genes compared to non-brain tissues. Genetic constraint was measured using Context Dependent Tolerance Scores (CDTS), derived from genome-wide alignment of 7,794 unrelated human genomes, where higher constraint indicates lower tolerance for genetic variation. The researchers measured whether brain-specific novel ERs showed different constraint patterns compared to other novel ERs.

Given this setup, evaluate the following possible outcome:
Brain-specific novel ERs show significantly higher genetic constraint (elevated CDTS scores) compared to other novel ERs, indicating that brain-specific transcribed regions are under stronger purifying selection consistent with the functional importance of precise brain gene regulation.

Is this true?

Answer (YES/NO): YES